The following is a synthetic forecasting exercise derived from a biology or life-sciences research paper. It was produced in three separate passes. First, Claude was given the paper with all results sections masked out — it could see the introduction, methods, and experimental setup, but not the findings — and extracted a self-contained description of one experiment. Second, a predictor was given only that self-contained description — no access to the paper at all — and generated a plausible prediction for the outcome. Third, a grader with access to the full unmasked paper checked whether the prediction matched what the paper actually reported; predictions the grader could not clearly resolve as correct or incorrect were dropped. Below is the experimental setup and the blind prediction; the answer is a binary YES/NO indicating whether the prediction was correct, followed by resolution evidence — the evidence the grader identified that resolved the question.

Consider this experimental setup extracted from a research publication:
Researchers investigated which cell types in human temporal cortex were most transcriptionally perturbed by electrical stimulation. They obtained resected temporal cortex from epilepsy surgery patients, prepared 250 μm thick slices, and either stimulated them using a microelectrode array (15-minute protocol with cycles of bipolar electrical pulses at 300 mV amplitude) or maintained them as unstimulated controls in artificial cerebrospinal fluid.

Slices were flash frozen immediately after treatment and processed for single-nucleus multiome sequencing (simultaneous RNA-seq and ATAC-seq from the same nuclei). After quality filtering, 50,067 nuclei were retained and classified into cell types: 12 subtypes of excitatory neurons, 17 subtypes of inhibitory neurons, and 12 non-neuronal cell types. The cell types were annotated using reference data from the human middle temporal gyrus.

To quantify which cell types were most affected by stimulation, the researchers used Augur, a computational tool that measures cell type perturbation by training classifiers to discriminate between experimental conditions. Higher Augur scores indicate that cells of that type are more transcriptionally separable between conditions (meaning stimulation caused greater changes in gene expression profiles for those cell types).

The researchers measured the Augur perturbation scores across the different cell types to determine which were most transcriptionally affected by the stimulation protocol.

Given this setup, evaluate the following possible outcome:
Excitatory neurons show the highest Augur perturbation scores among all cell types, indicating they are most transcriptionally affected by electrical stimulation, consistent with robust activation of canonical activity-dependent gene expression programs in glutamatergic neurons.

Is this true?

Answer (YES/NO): YES